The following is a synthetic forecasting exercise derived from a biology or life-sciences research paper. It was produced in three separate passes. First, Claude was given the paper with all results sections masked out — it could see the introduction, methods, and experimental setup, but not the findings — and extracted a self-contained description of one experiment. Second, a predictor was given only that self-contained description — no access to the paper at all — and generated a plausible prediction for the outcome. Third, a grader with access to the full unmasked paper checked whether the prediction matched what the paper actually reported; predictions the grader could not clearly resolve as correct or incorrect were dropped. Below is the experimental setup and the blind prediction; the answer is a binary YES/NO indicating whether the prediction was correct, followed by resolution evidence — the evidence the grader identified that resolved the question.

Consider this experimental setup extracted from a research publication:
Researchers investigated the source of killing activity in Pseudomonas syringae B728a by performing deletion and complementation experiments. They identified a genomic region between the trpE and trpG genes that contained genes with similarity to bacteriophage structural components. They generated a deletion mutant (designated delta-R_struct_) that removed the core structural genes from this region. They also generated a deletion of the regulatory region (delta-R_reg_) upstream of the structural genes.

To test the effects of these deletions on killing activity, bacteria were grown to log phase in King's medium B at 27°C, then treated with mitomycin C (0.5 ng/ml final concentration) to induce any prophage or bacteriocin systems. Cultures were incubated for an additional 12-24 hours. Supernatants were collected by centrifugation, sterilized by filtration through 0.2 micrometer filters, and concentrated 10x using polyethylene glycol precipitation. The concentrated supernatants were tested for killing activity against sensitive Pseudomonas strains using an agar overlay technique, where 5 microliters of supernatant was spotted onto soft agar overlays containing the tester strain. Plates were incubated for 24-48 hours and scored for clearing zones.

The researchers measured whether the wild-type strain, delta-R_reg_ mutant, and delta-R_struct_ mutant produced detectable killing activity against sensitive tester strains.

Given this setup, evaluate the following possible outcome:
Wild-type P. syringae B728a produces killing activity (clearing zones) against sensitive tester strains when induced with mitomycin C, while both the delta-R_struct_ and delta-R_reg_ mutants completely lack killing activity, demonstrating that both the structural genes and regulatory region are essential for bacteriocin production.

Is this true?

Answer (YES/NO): YES